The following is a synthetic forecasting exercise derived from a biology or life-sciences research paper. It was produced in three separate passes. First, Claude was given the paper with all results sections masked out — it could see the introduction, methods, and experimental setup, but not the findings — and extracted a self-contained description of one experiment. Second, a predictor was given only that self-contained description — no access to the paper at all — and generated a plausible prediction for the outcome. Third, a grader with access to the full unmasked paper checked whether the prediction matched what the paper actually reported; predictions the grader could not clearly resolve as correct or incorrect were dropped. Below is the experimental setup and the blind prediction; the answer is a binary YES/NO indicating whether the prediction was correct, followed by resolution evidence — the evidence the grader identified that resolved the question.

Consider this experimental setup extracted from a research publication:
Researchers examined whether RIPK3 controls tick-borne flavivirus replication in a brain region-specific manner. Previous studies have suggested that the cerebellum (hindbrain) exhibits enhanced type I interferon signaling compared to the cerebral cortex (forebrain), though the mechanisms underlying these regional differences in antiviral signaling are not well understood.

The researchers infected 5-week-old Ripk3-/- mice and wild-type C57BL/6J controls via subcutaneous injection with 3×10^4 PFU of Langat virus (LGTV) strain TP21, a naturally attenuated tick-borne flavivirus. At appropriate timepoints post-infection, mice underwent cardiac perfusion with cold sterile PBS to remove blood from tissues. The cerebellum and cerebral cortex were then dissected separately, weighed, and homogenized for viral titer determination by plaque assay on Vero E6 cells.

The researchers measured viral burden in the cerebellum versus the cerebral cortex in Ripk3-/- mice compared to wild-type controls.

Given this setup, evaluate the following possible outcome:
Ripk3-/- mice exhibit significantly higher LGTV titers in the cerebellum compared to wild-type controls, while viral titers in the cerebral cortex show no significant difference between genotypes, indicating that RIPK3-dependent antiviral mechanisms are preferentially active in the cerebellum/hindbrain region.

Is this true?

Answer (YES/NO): YES